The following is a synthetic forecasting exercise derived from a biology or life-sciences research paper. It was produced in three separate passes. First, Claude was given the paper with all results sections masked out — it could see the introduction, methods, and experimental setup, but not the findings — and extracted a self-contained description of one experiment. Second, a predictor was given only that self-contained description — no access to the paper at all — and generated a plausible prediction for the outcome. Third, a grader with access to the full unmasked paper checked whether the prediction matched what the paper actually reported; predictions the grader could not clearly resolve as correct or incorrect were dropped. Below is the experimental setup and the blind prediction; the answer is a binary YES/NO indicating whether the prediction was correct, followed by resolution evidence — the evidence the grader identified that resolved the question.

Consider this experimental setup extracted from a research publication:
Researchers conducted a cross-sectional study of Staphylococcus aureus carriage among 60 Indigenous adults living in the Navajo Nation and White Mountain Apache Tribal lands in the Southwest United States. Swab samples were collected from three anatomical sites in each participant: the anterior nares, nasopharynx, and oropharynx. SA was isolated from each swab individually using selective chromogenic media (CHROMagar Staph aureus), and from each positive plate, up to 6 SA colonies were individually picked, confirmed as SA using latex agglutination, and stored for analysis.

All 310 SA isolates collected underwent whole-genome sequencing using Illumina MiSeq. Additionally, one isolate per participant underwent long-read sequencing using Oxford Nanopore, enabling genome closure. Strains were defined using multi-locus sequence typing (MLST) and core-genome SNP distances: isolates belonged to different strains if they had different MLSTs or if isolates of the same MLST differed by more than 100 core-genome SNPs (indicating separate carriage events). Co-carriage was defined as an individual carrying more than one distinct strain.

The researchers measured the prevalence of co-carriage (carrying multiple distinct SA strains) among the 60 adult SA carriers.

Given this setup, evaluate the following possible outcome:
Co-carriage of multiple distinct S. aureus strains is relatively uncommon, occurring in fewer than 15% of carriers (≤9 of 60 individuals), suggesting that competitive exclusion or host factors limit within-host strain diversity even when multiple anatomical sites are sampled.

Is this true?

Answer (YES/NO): NO